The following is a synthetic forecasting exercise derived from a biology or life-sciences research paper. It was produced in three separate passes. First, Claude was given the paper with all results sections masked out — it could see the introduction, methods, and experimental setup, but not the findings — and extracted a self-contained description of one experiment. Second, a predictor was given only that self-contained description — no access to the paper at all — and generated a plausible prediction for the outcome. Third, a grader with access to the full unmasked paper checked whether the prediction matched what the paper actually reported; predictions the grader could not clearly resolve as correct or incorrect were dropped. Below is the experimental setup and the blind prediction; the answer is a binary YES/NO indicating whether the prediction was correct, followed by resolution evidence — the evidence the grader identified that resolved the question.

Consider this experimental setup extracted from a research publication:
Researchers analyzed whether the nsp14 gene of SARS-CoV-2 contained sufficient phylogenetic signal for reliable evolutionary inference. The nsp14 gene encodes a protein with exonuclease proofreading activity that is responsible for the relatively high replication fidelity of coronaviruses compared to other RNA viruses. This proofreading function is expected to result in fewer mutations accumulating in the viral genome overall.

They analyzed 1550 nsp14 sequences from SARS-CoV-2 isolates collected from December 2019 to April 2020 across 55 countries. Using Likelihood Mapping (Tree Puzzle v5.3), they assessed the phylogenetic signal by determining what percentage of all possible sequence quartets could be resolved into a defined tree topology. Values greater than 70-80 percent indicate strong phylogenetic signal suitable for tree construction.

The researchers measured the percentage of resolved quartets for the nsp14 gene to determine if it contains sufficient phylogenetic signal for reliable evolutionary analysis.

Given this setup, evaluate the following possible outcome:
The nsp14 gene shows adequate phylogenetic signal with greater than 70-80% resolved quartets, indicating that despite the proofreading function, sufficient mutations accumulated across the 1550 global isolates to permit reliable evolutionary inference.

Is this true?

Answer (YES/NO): NO